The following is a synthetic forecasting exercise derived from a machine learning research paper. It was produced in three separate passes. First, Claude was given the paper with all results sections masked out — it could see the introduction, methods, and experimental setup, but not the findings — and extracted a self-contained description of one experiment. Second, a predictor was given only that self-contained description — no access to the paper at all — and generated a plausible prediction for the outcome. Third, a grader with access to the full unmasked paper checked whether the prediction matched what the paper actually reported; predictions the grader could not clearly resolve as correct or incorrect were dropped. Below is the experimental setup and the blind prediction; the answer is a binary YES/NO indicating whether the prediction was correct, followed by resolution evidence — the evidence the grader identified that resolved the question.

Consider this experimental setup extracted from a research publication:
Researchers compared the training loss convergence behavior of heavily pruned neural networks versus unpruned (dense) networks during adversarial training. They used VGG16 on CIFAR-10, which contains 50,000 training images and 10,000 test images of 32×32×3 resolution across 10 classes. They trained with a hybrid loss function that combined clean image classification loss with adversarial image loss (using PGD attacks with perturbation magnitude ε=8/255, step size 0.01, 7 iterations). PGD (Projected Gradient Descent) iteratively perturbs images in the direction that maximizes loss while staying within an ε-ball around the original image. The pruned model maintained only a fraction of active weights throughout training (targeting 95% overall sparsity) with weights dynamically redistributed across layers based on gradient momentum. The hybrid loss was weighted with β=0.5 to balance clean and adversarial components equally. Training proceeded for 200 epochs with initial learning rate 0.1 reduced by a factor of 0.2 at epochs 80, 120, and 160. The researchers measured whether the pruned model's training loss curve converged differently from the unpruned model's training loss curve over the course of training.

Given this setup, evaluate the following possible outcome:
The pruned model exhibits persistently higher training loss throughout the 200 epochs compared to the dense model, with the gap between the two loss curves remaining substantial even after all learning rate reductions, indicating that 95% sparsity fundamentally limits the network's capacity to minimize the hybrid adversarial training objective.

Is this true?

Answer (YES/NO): NO